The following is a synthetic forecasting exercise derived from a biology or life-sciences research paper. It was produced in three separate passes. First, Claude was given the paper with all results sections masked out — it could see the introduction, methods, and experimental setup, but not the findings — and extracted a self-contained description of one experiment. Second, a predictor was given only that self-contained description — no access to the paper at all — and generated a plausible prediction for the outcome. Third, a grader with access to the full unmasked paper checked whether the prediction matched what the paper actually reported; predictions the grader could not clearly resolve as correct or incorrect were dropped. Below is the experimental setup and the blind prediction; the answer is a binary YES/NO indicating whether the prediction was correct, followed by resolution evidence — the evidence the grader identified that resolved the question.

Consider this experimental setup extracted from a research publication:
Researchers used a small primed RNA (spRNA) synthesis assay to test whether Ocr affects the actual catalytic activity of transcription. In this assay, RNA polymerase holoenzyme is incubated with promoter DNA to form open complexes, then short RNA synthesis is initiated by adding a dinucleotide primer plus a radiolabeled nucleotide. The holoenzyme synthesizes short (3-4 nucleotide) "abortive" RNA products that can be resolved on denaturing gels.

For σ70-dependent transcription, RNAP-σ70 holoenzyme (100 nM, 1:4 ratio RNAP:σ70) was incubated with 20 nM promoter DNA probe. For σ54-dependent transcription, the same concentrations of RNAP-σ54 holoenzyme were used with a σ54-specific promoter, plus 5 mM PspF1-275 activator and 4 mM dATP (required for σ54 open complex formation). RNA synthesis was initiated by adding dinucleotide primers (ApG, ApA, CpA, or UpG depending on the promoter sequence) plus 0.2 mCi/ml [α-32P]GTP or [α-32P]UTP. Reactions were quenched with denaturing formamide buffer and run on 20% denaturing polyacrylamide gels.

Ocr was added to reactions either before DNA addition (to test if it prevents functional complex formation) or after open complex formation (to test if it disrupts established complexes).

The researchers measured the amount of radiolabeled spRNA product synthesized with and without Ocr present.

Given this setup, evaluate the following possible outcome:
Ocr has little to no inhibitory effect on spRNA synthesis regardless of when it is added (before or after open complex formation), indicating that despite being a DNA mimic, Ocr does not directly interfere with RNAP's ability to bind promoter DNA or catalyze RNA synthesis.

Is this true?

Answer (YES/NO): NO